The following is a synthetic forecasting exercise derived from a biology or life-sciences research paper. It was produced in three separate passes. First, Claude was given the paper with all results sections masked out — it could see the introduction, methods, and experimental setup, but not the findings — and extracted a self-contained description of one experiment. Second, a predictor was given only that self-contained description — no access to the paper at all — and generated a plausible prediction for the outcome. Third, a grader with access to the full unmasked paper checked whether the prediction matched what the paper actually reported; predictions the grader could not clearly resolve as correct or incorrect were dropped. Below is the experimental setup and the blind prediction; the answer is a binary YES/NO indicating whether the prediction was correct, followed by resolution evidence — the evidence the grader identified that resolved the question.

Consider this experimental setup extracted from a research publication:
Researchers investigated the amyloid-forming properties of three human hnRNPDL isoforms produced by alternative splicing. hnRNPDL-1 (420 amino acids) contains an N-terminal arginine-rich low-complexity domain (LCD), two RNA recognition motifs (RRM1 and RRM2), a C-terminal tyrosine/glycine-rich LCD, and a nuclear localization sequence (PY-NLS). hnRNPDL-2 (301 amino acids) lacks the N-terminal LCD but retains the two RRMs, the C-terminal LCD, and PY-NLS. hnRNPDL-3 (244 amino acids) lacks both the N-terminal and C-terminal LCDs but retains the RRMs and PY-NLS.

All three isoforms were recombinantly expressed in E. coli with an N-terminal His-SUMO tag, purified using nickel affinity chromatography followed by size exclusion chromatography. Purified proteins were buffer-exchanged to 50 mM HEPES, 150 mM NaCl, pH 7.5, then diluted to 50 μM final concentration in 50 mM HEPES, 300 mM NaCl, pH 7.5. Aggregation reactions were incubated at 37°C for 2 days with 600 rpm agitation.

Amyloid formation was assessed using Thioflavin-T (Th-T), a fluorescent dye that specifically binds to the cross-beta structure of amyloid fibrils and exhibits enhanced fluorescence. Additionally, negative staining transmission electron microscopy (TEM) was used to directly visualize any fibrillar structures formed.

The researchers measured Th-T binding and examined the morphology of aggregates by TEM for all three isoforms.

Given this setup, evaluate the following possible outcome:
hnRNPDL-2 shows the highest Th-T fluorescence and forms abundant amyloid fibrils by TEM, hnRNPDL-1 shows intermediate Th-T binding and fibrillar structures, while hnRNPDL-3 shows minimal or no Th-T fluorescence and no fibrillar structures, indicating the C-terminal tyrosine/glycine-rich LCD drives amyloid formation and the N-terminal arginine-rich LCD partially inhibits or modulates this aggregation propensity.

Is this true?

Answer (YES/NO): NO